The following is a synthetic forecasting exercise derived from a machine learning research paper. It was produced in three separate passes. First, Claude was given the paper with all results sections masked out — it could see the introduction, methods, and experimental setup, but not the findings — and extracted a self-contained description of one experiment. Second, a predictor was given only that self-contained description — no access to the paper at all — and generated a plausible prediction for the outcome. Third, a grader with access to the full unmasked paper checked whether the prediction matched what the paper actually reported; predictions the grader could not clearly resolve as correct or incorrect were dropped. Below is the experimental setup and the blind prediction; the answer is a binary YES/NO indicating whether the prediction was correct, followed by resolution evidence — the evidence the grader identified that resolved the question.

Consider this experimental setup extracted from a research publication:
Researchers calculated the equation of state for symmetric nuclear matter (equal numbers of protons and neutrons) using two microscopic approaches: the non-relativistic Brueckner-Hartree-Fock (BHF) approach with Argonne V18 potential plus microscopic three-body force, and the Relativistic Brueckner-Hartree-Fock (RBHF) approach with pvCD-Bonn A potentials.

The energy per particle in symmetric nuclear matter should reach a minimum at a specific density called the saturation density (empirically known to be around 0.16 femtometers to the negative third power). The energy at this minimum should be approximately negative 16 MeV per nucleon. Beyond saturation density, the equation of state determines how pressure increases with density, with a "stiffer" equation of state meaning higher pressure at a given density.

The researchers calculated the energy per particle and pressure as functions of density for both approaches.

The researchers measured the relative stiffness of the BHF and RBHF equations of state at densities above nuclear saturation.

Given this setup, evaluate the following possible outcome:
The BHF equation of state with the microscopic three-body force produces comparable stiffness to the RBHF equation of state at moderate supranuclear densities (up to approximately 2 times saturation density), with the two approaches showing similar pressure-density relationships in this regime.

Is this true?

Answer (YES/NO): NO